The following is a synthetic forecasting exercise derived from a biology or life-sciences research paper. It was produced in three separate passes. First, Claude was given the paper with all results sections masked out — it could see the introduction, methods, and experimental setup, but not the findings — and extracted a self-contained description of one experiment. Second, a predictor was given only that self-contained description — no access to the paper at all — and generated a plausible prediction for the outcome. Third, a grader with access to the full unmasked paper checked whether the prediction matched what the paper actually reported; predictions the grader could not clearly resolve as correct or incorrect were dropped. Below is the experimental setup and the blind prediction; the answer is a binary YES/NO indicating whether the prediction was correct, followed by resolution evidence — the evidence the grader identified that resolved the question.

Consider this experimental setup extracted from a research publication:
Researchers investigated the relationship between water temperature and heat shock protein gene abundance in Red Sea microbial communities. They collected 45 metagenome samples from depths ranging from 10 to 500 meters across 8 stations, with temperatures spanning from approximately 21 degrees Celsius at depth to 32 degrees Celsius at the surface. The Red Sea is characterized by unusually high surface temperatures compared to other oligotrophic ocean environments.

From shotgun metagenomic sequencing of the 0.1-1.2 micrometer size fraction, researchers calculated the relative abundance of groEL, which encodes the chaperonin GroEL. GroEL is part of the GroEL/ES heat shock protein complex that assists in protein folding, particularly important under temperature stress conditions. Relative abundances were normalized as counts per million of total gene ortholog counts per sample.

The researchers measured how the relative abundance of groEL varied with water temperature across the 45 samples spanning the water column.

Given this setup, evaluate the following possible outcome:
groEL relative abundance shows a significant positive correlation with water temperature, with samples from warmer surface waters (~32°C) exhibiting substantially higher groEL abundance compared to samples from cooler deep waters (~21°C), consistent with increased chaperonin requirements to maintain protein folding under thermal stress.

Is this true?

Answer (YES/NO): YES